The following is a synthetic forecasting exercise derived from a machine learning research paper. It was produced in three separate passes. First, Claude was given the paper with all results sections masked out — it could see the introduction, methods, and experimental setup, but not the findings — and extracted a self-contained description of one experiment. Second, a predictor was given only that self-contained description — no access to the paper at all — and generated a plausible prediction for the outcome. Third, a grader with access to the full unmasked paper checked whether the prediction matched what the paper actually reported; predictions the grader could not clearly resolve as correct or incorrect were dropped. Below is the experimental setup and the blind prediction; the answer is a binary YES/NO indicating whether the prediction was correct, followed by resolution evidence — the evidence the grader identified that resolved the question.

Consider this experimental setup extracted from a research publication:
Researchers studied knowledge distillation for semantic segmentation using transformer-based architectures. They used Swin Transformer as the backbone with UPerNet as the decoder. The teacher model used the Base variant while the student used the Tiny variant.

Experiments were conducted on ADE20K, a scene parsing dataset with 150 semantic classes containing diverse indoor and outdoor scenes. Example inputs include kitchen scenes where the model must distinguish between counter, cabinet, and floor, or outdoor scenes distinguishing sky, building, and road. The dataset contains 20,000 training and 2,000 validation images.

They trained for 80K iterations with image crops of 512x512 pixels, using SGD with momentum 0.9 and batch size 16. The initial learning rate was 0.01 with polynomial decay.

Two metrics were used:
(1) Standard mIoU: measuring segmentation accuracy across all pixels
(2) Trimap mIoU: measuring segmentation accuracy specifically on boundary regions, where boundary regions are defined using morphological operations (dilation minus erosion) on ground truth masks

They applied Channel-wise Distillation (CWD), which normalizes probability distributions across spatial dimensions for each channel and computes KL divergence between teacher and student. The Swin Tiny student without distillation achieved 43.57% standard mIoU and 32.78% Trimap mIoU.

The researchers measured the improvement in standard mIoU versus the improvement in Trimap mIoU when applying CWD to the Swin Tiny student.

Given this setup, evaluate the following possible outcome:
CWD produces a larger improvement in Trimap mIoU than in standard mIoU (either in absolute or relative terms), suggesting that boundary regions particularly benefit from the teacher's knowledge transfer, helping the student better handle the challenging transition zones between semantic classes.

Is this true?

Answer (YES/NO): NO